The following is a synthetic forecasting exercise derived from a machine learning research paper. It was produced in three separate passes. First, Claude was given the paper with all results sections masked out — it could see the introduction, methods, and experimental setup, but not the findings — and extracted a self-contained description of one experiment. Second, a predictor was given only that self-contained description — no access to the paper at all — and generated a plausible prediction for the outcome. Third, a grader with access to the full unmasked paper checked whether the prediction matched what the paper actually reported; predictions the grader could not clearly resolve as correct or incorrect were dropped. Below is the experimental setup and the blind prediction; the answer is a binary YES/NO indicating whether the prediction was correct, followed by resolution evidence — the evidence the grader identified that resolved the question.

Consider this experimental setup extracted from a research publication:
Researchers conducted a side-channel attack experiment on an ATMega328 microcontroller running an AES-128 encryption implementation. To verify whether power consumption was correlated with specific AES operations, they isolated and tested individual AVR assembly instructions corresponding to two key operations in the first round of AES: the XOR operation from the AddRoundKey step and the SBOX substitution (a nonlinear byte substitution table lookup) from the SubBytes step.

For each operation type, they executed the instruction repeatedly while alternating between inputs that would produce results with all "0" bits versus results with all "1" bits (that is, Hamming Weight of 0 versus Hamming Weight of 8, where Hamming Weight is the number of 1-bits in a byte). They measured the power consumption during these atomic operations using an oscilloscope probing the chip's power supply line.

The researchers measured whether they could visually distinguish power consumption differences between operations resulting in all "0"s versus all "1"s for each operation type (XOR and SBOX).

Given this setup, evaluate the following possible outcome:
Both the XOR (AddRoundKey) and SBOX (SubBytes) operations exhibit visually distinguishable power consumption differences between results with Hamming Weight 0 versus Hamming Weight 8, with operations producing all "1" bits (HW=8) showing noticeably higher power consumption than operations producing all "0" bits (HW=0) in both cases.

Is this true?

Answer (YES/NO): NO